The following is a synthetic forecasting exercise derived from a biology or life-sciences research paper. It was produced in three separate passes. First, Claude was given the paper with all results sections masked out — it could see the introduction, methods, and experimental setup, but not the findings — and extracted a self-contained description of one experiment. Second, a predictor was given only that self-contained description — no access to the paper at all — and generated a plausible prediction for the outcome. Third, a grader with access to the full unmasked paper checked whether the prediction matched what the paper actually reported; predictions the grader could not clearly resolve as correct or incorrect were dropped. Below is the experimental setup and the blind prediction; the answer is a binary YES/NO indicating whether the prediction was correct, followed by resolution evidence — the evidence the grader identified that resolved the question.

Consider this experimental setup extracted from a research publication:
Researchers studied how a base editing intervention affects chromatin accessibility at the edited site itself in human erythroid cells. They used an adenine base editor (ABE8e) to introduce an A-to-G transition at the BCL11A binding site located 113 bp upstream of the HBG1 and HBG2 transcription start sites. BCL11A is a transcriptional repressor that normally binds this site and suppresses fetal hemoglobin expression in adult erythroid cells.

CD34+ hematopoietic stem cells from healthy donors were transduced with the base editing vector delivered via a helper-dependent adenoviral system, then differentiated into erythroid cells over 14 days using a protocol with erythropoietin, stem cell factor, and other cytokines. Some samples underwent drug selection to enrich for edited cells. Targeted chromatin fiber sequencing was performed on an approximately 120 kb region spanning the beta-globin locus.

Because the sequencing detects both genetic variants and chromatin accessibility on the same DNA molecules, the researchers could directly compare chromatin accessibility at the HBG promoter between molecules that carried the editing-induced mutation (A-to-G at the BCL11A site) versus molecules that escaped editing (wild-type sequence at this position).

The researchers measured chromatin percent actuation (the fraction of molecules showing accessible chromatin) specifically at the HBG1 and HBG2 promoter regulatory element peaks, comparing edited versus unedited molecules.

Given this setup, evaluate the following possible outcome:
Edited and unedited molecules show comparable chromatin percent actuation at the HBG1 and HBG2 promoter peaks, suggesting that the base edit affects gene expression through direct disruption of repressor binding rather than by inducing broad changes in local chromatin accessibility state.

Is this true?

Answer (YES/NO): NO